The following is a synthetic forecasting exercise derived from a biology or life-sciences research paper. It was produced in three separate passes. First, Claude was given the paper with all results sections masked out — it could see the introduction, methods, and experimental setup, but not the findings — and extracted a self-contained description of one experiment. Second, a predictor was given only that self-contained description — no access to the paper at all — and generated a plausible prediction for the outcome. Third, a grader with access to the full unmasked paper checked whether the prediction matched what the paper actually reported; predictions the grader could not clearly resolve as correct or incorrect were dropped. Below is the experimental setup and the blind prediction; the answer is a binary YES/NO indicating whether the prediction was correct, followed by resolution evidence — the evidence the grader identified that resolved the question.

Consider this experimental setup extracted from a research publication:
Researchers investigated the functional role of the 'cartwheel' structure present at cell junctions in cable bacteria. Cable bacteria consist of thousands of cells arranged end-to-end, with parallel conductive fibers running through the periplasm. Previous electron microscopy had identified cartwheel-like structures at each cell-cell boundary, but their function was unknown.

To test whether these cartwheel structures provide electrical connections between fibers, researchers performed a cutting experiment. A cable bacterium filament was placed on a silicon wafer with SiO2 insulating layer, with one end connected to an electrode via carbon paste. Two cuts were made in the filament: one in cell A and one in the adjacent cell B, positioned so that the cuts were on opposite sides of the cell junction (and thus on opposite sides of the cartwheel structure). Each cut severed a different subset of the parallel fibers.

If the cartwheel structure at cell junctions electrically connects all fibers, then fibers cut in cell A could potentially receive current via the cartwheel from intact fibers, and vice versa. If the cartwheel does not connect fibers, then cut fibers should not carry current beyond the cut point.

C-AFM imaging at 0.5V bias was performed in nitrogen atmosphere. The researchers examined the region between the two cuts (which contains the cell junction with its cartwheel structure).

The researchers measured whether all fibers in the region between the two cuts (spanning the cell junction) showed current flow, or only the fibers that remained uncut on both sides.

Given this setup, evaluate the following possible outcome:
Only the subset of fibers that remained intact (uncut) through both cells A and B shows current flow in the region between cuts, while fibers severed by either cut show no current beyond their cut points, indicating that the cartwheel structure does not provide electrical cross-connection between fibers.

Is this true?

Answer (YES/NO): NO